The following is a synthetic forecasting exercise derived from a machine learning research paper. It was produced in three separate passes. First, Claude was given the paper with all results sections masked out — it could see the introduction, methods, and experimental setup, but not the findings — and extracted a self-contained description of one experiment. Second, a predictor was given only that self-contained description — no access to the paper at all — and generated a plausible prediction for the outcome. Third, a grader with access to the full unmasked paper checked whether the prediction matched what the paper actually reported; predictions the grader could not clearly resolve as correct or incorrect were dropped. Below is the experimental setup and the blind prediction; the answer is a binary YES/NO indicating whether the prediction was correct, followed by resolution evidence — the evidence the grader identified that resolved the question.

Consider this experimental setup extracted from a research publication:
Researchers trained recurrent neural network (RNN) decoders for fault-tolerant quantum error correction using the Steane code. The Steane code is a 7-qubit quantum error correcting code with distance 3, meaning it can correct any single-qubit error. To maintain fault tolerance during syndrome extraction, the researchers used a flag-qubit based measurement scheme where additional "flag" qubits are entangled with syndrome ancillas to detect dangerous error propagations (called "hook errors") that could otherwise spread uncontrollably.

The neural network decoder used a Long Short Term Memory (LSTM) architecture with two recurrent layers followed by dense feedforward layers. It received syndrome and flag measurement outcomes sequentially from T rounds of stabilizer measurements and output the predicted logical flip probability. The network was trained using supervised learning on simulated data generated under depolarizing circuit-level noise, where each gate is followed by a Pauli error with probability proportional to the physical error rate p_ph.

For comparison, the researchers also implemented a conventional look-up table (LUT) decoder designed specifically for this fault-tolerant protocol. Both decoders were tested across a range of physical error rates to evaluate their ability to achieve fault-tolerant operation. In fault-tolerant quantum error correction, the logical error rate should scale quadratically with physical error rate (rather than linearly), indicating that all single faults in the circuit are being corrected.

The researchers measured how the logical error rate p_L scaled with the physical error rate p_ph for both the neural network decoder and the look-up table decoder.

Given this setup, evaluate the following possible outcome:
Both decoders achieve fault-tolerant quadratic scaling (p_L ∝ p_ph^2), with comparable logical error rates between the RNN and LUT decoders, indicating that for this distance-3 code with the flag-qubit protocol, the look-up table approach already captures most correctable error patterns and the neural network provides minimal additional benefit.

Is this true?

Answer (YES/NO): NO